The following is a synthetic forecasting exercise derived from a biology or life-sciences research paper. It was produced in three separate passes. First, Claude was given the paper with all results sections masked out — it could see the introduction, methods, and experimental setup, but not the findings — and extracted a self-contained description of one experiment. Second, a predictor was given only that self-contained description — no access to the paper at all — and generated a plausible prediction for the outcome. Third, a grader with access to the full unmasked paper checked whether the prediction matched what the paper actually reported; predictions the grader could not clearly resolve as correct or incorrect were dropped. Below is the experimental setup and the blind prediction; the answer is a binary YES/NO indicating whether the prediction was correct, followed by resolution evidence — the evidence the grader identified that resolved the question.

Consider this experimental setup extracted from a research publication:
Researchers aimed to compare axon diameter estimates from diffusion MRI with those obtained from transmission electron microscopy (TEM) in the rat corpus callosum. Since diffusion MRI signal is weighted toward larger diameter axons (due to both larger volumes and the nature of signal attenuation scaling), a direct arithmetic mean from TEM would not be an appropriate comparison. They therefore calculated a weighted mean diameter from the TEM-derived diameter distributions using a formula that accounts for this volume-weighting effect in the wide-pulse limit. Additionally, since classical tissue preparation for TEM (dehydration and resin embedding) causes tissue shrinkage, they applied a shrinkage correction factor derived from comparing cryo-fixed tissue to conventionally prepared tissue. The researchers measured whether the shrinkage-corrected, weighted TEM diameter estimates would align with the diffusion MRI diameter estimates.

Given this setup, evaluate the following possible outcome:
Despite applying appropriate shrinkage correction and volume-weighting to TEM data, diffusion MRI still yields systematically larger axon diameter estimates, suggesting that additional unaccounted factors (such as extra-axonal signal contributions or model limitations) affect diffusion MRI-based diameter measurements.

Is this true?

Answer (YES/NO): NO